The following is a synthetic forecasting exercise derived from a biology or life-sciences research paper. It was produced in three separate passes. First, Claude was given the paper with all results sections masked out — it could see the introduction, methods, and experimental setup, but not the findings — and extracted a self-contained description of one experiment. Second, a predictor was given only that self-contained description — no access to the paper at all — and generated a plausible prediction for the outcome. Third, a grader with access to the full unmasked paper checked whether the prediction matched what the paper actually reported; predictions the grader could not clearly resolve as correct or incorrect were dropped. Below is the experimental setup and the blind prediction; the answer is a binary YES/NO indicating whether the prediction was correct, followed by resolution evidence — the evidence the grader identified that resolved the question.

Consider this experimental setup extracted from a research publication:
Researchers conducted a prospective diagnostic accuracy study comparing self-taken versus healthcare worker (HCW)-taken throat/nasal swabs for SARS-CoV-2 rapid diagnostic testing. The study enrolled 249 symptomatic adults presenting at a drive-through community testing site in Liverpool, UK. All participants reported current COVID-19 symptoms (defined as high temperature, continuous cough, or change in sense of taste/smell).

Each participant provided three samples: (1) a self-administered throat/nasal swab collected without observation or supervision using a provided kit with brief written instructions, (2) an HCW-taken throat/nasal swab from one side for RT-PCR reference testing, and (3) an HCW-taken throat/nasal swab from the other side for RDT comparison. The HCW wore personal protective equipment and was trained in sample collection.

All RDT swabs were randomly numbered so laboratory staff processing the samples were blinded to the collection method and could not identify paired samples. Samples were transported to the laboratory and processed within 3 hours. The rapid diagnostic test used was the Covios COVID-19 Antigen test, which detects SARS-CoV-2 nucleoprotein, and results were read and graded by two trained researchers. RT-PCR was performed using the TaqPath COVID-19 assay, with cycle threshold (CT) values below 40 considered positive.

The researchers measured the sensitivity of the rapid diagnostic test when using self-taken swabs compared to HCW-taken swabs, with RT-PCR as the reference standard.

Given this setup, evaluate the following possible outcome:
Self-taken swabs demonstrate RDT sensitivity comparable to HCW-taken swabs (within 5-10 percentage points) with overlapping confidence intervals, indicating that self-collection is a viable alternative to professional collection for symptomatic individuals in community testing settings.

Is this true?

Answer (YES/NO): NO